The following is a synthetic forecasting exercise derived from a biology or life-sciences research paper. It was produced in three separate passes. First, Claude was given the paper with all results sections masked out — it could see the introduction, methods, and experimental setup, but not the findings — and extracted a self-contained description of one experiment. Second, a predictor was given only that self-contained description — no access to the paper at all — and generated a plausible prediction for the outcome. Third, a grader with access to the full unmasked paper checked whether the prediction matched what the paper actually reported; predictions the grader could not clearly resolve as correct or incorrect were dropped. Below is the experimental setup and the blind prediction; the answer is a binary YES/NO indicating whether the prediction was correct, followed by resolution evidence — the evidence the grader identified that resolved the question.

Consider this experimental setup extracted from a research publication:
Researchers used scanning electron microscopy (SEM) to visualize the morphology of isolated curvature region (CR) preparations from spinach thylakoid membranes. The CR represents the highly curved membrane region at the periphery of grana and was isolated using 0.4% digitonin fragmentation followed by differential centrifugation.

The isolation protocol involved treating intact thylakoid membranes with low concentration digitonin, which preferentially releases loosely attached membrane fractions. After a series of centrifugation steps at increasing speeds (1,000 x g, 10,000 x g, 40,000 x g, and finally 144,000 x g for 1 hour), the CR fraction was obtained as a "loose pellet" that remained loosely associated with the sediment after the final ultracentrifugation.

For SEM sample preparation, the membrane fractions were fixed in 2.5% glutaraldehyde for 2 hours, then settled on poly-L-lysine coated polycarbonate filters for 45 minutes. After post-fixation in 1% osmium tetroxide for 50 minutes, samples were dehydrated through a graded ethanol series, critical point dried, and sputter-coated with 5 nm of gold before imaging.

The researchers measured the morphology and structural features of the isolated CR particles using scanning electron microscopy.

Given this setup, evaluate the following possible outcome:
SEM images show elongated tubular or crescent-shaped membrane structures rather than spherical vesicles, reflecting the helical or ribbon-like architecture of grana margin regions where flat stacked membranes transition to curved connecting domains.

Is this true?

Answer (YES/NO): YES